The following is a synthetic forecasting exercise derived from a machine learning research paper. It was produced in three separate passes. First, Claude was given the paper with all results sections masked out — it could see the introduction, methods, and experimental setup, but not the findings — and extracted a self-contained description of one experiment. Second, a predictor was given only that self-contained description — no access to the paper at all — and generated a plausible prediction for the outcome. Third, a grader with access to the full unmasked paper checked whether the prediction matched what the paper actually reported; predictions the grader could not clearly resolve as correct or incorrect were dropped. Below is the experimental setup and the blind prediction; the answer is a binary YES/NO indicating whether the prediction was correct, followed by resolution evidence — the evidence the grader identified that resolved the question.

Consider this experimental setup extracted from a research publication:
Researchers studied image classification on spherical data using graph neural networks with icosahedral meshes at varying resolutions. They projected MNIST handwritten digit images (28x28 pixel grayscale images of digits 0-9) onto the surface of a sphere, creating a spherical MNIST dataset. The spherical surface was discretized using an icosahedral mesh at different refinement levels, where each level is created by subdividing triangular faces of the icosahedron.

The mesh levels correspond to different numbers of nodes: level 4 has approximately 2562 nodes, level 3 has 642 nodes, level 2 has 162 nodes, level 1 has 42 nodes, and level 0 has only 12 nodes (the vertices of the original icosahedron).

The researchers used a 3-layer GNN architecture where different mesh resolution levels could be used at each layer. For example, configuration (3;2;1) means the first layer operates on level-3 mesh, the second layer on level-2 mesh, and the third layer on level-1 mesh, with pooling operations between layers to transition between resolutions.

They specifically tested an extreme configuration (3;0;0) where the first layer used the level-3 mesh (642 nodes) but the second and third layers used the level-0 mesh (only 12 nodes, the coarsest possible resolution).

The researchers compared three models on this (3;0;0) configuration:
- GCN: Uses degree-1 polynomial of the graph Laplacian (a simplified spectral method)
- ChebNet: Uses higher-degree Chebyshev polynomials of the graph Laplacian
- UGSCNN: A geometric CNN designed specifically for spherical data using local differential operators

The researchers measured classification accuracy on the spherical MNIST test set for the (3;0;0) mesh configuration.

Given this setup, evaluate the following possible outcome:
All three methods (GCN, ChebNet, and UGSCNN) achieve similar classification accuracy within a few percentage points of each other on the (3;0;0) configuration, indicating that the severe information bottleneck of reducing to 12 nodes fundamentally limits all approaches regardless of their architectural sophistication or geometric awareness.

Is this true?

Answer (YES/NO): NO